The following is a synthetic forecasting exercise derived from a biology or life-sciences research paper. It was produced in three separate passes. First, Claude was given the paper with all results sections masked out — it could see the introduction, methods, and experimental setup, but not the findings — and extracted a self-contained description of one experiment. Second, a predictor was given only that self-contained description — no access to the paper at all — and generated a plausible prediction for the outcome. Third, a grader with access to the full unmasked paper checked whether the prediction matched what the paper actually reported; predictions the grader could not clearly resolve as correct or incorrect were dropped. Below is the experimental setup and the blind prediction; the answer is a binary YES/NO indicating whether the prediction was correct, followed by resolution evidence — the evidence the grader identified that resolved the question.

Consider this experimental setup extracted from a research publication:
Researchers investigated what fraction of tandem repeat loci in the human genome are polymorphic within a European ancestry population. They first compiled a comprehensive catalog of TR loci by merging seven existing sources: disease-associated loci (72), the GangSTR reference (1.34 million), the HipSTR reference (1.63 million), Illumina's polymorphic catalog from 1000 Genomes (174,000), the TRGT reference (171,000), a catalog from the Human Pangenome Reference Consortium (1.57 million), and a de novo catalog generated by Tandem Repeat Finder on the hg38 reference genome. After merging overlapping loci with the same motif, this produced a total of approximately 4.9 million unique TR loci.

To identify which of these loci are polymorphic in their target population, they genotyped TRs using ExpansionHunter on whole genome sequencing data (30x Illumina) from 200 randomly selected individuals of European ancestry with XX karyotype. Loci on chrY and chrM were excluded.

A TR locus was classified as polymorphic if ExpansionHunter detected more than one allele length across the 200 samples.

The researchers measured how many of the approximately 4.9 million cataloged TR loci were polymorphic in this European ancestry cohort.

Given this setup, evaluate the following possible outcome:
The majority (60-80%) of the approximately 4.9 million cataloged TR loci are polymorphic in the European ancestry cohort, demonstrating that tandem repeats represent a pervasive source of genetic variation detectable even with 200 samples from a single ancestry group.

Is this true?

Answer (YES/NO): NO